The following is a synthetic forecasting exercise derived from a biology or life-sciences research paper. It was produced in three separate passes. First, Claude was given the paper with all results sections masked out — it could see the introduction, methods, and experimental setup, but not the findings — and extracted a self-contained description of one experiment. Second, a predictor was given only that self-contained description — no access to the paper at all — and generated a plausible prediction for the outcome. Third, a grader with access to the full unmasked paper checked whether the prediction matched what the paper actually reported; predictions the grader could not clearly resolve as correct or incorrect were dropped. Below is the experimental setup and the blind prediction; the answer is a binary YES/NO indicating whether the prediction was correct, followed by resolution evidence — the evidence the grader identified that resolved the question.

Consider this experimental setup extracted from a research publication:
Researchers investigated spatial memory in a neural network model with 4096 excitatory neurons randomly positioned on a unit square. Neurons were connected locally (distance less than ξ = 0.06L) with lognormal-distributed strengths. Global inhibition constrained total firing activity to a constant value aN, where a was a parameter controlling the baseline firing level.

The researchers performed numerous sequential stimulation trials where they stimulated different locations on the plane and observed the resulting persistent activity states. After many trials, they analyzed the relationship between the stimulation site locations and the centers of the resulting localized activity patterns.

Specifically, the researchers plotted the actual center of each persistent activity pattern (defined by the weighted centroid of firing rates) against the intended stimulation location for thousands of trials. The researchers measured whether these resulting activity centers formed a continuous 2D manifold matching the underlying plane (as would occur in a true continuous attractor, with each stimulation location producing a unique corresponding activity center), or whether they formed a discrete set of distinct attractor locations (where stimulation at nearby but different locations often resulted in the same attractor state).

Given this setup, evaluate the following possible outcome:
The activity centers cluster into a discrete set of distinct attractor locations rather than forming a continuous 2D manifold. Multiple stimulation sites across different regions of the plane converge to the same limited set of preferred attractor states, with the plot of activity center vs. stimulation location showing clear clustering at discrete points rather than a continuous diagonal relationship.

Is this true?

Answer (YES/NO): YES